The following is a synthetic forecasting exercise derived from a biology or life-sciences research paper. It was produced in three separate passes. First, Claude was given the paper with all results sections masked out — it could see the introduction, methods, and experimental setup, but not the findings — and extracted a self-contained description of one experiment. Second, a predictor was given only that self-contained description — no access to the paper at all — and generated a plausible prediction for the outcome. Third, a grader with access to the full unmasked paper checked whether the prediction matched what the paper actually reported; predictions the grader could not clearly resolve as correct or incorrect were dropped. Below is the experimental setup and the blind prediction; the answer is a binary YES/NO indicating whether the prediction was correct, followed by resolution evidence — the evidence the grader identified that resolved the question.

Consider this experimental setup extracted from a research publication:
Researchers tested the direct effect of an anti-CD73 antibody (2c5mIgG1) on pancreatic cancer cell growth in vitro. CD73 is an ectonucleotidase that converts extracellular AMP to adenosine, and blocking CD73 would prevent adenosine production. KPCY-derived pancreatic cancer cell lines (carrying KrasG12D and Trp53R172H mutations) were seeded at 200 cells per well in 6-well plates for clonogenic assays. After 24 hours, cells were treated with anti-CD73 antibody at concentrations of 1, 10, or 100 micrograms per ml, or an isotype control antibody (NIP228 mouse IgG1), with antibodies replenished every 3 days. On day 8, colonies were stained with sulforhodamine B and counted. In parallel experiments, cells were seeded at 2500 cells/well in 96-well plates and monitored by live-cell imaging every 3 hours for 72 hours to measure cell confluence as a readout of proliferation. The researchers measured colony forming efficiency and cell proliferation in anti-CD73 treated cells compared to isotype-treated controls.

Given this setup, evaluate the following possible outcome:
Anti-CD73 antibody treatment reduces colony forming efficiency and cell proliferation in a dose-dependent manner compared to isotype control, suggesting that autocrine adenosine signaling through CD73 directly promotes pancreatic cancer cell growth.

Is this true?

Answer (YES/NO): NO